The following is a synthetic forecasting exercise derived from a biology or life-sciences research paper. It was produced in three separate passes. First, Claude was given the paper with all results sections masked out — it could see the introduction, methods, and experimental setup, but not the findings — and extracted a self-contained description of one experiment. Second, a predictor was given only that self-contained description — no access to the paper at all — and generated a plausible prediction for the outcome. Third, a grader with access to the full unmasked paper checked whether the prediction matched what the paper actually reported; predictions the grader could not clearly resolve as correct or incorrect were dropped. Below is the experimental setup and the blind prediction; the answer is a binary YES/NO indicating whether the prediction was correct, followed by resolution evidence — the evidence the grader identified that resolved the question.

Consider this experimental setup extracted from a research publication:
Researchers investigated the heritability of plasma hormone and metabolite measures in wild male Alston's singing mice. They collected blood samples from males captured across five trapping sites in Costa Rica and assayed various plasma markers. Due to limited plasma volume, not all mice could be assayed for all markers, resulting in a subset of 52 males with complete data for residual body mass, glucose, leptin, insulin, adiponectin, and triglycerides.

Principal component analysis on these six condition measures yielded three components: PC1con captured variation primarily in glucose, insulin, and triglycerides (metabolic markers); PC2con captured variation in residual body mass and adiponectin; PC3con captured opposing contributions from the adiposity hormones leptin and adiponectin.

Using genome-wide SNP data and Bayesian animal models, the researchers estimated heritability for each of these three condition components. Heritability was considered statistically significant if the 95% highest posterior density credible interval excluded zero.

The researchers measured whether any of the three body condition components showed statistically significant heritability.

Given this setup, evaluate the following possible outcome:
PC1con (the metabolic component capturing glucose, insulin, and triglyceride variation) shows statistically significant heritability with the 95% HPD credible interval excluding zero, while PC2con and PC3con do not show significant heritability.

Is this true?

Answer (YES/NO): NO